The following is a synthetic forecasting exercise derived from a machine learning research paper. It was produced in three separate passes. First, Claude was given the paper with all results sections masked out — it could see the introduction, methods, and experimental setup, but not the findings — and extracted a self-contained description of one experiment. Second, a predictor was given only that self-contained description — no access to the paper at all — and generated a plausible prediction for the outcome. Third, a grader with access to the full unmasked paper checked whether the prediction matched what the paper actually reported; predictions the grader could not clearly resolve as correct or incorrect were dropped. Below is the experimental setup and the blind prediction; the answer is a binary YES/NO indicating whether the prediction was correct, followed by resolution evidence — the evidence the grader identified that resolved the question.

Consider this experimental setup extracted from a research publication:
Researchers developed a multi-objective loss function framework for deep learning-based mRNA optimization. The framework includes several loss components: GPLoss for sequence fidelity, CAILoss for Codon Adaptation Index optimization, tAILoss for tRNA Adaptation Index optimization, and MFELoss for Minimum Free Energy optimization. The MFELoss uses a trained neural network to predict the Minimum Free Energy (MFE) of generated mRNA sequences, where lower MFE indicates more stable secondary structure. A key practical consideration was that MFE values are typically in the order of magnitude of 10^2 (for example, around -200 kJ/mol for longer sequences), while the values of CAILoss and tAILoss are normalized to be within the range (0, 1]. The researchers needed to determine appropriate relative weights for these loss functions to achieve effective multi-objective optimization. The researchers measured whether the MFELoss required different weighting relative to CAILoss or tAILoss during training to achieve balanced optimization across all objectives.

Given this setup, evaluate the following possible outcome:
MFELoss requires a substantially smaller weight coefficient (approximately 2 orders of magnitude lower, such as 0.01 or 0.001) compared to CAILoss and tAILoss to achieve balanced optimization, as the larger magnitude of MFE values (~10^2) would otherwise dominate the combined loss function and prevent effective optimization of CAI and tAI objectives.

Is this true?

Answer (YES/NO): YES